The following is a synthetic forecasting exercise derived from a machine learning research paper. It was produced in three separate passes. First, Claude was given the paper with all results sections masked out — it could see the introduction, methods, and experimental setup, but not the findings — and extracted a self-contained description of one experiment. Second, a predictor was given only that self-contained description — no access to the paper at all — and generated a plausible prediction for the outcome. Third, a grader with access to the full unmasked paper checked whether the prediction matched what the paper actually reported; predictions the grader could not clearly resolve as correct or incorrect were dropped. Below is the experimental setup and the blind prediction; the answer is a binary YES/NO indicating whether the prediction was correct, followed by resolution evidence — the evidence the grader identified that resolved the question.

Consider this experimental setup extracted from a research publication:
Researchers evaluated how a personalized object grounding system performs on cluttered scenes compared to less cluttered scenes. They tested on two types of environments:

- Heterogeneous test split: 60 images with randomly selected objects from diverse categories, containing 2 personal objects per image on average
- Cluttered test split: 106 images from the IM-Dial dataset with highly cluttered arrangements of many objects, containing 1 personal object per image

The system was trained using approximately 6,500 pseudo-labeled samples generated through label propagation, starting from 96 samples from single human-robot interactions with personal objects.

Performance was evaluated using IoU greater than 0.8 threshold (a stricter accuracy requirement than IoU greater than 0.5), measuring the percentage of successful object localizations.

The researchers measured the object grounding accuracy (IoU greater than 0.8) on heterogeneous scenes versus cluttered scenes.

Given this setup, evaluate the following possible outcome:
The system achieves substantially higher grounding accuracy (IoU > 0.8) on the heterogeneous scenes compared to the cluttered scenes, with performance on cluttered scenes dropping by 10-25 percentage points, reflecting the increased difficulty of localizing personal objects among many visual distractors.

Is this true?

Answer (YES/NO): YES